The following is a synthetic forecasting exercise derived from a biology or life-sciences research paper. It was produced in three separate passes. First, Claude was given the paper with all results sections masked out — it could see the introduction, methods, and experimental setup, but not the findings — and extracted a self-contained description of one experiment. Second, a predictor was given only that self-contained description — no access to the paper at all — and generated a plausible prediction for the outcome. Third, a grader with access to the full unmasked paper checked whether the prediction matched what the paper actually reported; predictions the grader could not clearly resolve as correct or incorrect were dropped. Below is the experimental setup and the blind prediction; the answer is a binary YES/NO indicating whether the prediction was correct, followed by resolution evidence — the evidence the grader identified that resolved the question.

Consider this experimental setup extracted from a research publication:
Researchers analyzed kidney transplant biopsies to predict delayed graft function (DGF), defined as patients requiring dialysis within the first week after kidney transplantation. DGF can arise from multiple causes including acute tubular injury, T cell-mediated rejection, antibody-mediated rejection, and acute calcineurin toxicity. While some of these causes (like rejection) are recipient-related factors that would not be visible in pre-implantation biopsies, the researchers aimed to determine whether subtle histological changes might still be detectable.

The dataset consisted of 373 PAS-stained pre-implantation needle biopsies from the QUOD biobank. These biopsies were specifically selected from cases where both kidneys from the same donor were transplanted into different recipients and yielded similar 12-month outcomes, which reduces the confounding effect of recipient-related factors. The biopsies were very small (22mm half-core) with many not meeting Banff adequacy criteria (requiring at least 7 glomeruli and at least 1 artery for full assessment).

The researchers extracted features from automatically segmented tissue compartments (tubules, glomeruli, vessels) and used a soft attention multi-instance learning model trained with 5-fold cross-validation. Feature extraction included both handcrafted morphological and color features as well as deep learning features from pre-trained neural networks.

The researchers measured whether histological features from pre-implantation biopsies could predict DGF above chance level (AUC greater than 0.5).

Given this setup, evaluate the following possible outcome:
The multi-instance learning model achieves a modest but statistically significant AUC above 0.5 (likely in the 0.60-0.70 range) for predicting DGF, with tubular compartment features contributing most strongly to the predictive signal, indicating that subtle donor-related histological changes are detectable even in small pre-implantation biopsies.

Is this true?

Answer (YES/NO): NO